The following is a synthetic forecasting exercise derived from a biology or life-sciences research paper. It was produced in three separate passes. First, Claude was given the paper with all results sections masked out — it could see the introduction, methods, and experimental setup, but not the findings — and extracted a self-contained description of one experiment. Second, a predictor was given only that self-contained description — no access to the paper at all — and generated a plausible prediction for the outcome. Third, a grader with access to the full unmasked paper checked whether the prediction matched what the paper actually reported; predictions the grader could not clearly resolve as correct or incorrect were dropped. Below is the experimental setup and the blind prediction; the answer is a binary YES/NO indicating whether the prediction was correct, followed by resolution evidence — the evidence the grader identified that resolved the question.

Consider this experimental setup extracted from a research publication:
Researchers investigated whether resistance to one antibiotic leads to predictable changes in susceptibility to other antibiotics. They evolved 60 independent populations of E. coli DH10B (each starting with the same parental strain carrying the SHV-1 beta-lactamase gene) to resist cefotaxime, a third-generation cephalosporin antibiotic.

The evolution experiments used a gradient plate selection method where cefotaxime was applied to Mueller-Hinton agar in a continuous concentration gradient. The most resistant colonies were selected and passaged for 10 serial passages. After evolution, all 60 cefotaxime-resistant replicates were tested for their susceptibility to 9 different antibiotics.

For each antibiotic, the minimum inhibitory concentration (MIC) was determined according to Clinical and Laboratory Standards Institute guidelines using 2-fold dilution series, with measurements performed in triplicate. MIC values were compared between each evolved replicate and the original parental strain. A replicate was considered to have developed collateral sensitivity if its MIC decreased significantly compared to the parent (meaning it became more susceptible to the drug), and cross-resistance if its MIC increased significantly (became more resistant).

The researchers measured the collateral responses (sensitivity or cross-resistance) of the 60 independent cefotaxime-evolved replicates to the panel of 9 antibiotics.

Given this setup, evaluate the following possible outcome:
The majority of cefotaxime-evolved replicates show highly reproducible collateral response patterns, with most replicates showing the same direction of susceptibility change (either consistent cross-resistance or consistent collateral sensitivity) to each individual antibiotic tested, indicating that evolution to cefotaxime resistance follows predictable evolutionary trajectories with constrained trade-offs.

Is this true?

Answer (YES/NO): NO